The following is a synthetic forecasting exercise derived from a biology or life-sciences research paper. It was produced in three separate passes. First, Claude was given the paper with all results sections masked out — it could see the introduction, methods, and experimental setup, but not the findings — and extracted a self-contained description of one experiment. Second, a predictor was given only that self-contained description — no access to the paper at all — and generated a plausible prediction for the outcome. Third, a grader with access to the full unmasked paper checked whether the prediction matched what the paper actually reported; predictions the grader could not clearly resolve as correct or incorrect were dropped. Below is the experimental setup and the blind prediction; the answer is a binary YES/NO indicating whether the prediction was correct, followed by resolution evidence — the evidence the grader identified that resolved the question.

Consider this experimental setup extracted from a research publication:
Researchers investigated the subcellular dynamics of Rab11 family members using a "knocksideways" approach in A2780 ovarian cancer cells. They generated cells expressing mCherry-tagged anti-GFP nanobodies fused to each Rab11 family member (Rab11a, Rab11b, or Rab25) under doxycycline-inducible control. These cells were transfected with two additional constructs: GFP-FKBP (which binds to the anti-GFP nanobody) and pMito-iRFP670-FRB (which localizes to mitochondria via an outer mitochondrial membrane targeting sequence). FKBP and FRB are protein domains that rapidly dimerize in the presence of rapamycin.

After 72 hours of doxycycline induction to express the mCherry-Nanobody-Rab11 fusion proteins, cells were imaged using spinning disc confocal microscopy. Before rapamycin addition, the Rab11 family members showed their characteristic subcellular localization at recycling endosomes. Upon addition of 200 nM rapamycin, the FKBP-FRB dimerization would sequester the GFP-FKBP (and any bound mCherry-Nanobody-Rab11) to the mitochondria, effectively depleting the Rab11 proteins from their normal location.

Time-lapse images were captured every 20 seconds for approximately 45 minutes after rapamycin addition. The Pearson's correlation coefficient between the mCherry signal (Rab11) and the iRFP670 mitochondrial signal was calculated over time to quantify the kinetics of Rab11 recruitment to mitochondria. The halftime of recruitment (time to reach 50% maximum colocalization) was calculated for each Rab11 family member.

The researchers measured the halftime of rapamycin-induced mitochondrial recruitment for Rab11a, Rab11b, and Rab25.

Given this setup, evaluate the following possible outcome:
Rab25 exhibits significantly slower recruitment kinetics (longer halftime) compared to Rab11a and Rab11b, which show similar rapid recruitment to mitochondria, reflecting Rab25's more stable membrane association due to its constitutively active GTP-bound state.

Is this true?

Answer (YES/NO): NO